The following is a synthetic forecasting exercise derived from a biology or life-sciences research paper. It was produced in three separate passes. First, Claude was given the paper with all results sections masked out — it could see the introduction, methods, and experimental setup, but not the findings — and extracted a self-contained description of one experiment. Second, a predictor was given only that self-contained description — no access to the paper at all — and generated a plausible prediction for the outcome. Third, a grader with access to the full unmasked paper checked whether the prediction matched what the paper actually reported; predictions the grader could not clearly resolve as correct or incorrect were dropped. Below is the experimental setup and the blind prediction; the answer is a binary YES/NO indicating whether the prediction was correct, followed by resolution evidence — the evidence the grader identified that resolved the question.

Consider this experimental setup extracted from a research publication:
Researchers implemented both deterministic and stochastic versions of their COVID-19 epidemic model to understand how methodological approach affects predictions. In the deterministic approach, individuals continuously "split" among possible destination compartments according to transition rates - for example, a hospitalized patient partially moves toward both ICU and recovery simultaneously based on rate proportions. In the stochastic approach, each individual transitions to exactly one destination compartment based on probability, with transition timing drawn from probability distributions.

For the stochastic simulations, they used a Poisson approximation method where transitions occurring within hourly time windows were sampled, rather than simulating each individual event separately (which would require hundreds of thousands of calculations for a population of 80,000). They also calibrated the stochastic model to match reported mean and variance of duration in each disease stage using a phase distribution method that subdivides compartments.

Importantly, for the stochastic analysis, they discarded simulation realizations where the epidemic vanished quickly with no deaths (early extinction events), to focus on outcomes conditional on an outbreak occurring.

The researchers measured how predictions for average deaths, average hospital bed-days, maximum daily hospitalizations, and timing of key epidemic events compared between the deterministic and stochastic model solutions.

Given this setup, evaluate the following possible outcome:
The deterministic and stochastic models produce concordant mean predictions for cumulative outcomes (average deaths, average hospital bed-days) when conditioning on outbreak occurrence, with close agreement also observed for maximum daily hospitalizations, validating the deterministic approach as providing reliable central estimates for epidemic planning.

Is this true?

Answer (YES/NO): NO